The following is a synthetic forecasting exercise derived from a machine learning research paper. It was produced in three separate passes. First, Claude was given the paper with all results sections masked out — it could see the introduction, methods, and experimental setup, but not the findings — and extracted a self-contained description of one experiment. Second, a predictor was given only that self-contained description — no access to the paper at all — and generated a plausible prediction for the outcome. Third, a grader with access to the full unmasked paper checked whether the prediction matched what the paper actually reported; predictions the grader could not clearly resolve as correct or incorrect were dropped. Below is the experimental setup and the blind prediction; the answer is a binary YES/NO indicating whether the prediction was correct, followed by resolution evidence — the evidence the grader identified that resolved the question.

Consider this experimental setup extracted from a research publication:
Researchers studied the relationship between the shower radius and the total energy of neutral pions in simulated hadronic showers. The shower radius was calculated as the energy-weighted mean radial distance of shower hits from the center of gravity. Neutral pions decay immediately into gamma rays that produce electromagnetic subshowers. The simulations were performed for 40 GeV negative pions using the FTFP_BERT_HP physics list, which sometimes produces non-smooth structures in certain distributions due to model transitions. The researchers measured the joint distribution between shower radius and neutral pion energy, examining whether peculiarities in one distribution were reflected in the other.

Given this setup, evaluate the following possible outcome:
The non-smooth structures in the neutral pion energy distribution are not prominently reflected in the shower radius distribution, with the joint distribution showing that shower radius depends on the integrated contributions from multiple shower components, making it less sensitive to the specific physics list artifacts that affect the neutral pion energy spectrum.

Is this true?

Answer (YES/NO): NO